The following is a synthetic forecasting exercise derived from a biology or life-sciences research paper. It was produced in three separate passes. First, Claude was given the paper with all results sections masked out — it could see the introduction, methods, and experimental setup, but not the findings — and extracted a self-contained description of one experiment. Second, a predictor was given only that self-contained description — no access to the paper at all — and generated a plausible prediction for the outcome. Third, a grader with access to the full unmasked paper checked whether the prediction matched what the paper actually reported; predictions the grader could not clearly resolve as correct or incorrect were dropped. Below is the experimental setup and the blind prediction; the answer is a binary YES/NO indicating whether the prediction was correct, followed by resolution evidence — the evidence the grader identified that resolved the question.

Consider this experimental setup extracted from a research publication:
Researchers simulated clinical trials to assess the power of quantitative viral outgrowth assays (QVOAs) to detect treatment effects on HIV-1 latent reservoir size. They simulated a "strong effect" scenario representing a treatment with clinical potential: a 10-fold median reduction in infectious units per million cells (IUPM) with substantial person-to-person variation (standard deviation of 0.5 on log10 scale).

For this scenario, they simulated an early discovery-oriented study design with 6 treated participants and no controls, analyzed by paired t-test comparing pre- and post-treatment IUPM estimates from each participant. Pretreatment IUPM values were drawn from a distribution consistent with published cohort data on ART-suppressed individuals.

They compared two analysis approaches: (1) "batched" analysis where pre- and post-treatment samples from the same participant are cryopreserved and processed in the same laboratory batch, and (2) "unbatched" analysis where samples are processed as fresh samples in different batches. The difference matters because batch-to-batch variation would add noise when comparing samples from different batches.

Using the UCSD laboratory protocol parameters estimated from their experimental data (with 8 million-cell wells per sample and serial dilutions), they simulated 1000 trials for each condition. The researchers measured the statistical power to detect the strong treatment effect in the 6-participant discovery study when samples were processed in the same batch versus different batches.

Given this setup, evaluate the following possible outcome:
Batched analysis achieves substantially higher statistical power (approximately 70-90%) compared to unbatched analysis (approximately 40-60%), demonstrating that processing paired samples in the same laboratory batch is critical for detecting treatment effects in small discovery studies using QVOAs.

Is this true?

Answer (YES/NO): NO